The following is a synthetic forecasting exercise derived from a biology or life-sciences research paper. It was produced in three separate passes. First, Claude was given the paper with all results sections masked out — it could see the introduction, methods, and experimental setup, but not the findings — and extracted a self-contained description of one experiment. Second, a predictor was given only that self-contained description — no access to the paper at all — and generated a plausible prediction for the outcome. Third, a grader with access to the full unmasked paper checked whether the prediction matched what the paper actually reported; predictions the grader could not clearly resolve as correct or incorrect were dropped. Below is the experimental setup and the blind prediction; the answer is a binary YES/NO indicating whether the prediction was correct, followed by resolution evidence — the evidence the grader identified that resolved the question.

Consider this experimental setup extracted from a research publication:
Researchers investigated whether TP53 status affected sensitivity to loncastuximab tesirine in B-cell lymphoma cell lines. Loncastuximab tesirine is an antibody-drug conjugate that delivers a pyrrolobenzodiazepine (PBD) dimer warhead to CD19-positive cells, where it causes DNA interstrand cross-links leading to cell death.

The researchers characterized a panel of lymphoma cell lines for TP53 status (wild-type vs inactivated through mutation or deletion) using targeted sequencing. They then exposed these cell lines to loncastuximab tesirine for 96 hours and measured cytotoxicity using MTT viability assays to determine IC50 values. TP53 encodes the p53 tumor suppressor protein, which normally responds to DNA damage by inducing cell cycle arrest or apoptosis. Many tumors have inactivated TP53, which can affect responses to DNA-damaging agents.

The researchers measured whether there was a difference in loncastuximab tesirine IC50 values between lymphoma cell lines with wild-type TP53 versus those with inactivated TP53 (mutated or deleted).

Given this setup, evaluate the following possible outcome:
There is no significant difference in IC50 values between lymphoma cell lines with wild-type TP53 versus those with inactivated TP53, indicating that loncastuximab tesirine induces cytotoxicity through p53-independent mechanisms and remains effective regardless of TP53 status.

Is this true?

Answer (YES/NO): YES